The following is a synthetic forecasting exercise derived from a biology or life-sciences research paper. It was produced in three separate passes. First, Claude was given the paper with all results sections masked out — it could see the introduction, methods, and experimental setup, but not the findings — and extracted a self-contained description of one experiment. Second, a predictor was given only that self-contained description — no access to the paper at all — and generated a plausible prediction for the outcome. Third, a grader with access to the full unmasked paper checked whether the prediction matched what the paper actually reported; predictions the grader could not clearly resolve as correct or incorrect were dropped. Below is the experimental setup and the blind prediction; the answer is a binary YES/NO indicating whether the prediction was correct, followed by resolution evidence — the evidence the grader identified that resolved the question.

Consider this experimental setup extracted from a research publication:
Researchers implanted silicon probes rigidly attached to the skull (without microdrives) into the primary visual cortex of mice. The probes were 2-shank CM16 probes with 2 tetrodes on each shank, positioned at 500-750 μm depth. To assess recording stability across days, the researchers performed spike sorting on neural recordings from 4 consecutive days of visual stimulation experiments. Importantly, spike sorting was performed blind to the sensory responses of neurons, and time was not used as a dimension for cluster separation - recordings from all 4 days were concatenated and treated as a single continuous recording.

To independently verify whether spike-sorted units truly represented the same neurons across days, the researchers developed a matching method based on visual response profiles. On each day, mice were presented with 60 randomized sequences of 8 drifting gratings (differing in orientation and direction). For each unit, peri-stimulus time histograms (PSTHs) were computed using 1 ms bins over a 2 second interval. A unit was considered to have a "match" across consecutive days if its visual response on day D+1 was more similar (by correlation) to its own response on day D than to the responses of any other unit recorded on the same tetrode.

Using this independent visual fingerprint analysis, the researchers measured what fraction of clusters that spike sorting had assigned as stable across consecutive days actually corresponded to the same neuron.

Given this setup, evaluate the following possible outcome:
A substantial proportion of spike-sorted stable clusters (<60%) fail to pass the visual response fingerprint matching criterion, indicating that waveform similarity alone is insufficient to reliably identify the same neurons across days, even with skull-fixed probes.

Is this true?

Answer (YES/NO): NO